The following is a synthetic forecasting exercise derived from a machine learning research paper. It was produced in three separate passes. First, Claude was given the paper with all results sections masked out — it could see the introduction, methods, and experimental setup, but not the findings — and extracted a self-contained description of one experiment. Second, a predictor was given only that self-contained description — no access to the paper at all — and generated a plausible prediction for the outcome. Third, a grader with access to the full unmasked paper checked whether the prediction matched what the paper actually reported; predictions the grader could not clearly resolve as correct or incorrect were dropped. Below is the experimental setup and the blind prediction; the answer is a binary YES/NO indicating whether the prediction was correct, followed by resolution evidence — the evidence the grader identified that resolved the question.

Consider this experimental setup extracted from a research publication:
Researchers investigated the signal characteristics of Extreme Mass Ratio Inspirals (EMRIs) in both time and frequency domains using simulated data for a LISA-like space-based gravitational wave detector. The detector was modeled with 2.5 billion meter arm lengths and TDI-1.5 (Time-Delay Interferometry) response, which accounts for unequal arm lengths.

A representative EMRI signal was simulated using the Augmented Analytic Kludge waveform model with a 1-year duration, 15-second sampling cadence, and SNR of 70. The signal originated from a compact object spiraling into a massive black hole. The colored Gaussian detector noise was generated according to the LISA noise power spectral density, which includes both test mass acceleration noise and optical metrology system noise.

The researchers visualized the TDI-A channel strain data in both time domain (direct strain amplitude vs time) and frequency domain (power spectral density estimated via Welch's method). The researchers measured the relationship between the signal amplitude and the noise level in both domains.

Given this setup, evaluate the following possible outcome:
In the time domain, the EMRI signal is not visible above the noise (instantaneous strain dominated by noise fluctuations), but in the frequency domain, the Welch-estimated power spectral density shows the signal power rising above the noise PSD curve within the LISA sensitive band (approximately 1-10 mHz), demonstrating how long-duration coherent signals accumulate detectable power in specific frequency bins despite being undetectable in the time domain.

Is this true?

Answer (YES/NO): NO